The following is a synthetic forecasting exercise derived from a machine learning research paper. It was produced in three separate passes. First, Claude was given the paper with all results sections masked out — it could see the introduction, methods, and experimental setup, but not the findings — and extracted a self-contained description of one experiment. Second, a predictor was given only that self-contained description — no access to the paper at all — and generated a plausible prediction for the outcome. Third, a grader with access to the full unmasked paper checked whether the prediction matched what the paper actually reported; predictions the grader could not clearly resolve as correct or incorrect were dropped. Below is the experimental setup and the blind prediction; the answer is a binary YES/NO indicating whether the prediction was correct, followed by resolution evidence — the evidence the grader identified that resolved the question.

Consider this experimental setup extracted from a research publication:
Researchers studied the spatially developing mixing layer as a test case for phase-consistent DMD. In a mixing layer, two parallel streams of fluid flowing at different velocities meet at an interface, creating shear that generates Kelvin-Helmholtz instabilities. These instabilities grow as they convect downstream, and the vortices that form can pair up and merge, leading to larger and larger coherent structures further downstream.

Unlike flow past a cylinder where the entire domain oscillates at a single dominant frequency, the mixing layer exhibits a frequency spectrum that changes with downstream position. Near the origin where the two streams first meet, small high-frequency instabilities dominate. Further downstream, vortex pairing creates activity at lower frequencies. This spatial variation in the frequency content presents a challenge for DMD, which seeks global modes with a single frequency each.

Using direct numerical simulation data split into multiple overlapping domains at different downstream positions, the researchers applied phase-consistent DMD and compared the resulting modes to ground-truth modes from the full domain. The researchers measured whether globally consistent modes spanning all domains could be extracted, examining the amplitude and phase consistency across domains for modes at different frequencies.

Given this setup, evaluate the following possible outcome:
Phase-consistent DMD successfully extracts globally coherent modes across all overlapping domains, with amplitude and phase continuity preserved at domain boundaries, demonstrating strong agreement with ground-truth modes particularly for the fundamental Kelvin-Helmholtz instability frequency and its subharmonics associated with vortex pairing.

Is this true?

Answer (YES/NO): NO